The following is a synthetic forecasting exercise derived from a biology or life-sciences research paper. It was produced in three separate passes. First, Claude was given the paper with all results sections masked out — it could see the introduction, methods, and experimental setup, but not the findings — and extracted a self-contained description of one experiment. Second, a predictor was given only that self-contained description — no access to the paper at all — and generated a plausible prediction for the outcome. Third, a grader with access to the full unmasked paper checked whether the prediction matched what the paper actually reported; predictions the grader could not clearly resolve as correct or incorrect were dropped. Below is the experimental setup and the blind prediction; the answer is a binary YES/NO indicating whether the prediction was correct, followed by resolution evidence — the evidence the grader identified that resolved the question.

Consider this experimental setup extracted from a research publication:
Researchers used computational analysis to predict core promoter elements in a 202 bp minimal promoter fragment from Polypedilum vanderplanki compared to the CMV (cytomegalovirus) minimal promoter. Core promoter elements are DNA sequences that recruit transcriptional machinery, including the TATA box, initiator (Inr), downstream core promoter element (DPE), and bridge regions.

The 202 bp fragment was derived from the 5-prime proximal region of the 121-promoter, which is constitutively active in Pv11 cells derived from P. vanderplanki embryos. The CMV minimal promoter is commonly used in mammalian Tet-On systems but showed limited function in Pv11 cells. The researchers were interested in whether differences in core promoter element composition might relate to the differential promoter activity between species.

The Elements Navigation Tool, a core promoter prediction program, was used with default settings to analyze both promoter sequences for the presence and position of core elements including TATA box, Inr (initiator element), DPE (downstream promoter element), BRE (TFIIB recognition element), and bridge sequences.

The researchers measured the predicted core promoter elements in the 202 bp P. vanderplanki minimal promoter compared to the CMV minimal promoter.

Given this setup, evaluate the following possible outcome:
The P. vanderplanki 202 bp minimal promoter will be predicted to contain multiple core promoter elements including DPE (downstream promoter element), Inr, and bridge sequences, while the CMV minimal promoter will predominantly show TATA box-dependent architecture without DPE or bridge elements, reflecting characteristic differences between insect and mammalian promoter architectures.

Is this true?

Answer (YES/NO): NO